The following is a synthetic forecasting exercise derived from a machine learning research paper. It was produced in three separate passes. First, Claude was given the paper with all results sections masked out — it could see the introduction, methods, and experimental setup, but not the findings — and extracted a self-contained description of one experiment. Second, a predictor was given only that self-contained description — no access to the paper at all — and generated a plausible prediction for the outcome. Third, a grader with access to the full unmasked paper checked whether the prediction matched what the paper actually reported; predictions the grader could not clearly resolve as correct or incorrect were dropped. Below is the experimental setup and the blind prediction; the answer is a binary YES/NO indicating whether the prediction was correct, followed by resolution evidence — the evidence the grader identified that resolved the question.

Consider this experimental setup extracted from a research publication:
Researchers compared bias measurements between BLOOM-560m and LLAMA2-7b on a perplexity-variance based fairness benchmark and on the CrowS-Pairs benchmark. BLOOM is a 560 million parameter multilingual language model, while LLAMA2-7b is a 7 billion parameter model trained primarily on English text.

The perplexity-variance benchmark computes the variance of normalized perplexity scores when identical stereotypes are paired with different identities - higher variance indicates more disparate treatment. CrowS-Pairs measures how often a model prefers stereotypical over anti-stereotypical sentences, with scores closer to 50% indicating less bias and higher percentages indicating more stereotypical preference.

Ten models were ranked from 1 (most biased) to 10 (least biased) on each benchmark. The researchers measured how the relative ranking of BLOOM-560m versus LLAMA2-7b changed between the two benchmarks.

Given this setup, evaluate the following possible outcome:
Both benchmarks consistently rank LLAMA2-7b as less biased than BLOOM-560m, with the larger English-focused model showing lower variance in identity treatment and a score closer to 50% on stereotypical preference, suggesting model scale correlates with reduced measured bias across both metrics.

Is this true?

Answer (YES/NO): NO